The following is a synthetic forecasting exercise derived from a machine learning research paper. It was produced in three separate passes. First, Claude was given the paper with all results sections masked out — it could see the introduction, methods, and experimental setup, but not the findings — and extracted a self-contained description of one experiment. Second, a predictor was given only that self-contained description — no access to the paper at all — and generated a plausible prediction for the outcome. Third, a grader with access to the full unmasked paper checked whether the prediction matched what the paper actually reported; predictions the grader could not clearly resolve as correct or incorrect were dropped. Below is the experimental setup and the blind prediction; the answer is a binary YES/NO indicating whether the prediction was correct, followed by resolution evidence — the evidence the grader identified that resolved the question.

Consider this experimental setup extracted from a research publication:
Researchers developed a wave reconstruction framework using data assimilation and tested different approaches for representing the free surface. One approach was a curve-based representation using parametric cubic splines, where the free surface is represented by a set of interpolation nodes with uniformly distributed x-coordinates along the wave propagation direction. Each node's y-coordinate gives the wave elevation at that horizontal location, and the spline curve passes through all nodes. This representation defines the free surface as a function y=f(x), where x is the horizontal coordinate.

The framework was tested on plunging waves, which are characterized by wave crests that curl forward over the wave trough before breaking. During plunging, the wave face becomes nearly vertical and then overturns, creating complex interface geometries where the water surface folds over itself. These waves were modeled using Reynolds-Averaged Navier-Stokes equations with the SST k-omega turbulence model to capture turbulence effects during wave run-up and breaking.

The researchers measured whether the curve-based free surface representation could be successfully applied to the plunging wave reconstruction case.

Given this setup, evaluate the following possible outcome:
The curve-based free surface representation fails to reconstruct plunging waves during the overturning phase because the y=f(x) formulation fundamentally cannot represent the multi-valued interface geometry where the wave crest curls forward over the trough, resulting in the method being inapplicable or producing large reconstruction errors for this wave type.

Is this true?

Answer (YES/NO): NO